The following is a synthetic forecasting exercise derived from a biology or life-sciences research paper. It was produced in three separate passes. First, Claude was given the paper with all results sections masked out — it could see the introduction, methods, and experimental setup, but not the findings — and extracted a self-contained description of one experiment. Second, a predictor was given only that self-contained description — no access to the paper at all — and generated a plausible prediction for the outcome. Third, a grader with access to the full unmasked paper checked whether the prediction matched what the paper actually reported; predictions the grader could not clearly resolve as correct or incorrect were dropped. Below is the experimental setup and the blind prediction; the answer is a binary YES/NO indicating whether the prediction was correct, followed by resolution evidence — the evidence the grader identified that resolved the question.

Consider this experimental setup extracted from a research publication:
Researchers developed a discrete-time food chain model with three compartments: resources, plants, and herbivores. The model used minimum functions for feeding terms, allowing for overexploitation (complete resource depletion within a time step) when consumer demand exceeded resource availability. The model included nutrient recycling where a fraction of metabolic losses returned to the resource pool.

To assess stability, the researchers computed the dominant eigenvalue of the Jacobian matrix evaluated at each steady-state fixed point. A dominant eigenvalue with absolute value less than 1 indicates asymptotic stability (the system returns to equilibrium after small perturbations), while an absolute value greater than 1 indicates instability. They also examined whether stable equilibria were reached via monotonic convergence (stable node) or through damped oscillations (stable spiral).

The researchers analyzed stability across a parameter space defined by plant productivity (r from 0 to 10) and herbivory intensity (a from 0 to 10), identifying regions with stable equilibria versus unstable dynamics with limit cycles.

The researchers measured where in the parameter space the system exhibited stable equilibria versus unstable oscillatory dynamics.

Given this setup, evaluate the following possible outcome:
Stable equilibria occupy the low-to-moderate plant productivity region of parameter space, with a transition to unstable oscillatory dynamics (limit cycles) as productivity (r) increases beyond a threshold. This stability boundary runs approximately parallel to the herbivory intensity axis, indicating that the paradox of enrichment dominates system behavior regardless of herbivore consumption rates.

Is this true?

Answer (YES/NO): NO